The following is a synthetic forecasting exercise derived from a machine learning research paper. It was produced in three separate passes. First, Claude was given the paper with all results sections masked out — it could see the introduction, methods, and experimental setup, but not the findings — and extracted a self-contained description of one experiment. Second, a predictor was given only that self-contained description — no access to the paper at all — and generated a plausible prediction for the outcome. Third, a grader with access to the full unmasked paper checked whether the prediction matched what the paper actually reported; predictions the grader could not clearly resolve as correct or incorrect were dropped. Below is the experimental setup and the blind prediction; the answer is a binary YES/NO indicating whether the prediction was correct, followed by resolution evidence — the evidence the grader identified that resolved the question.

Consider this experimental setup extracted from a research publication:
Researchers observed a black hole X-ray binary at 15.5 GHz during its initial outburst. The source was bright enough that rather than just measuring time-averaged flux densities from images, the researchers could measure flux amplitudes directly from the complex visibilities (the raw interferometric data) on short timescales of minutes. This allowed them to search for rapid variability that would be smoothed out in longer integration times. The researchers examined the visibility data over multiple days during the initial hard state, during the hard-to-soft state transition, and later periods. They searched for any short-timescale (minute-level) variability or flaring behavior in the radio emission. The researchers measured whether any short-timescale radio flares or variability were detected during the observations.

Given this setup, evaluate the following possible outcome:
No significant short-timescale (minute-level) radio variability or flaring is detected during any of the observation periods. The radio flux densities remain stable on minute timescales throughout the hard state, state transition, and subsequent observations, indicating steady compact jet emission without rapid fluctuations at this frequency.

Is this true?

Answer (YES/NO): NO